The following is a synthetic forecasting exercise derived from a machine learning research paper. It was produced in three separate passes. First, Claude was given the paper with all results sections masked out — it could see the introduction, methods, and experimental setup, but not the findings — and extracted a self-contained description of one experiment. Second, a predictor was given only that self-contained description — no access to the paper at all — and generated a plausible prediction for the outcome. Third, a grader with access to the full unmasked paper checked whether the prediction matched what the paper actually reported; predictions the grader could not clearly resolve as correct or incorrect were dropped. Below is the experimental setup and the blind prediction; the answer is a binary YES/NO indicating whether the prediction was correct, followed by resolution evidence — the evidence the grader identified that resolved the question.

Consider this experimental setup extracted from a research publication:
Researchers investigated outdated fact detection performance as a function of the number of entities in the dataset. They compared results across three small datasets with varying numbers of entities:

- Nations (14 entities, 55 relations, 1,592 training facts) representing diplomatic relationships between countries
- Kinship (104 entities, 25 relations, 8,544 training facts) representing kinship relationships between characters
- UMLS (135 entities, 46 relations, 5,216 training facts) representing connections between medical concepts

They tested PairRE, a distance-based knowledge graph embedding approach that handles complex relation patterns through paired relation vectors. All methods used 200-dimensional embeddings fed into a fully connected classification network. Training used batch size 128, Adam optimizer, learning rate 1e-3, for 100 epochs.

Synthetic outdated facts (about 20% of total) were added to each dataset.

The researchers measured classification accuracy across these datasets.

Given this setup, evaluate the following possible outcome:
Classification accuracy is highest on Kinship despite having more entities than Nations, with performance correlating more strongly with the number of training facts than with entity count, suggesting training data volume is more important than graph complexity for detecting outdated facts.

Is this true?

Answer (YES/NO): NO